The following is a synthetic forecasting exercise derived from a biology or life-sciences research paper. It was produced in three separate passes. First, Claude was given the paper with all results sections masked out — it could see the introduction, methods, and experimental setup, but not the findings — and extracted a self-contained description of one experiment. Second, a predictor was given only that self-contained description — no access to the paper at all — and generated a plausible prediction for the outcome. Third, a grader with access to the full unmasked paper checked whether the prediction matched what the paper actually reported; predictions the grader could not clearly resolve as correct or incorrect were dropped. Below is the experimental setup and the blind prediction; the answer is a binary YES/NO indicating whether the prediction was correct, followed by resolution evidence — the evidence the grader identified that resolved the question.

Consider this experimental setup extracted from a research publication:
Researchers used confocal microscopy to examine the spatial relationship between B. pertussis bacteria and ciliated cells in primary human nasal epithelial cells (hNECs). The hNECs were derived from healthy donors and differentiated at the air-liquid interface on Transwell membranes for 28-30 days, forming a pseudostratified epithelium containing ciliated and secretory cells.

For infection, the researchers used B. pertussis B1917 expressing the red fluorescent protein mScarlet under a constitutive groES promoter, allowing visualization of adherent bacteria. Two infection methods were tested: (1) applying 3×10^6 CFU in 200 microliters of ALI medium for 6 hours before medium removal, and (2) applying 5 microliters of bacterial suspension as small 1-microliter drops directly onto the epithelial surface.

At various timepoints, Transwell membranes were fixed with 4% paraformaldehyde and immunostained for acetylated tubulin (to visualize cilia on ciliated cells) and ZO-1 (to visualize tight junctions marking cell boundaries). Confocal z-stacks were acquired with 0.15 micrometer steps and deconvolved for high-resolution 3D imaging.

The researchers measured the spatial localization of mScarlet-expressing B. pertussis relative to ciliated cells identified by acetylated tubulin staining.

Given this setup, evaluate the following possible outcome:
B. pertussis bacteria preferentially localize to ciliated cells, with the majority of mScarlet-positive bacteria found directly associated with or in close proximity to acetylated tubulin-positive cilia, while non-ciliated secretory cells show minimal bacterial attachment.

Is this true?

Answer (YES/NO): NO